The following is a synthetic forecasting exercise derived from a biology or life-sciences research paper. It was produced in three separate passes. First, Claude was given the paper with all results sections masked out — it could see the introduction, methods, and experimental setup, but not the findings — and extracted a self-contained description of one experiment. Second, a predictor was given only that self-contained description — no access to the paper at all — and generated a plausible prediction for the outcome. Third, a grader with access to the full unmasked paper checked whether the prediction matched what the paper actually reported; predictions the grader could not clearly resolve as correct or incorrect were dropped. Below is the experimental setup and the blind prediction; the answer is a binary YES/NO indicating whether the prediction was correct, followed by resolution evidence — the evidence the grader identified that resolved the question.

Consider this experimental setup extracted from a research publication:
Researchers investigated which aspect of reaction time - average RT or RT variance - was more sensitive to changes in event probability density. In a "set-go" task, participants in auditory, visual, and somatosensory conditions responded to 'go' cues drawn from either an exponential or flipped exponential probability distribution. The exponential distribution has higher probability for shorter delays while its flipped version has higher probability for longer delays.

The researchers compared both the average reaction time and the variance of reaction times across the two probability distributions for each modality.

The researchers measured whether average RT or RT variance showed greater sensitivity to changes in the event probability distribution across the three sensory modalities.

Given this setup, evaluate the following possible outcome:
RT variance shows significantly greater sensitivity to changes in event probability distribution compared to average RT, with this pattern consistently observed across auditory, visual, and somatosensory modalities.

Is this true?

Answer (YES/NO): YES